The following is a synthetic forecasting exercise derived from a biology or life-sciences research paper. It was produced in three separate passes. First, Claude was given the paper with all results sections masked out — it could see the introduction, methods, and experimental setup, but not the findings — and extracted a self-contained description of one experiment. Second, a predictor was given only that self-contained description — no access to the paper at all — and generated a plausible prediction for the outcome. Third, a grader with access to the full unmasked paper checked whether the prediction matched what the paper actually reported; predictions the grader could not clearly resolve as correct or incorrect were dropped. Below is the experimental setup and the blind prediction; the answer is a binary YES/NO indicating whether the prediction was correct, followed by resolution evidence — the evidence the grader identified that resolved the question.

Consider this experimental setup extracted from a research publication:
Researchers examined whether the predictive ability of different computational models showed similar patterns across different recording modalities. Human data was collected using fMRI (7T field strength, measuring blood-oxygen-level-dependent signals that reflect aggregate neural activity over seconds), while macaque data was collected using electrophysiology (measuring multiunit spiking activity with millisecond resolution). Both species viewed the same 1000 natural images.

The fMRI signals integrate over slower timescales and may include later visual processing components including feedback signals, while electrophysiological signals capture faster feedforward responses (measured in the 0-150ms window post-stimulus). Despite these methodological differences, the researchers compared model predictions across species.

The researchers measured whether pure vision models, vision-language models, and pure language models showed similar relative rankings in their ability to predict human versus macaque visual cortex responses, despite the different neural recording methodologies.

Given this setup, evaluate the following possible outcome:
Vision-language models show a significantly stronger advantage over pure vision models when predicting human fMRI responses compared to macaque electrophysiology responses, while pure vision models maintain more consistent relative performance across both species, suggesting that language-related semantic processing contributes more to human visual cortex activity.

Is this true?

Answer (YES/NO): NO